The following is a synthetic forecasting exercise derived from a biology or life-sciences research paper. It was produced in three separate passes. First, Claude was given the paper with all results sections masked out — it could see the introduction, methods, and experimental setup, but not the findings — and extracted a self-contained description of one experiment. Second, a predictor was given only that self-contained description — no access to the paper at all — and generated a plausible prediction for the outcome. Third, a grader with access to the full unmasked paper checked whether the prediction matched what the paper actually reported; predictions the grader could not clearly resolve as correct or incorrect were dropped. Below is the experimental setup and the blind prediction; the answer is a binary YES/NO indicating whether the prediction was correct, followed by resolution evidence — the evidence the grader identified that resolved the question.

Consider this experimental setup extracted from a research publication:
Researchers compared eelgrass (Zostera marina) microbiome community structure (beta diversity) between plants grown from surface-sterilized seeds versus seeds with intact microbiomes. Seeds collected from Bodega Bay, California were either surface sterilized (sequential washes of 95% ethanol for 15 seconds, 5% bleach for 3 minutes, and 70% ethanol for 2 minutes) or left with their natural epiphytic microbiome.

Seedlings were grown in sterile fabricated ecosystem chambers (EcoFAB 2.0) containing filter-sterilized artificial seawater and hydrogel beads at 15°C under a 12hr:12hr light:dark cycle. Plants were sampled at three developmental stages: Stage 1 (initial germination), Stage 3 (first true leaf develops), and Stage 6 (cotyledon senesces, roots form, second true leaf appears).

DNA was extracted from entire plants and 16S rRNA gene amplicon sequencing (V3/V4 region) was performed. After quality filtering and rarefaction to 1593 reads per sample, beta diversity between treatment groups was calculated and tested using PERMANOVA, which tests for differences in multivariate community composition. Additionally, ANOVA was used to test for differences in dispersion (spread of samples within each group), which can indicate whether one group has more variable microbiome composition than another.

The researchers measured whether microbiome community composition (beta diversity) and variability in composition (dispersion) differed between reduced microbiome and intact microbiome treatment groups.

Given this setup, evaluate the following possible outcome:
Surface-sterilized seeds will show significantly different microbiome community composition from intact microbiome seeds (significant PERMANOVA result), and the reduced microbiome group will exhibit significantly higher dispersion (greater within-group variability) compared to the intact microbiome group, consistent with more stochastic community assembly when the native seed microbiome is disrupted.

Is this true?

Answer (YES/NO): YES